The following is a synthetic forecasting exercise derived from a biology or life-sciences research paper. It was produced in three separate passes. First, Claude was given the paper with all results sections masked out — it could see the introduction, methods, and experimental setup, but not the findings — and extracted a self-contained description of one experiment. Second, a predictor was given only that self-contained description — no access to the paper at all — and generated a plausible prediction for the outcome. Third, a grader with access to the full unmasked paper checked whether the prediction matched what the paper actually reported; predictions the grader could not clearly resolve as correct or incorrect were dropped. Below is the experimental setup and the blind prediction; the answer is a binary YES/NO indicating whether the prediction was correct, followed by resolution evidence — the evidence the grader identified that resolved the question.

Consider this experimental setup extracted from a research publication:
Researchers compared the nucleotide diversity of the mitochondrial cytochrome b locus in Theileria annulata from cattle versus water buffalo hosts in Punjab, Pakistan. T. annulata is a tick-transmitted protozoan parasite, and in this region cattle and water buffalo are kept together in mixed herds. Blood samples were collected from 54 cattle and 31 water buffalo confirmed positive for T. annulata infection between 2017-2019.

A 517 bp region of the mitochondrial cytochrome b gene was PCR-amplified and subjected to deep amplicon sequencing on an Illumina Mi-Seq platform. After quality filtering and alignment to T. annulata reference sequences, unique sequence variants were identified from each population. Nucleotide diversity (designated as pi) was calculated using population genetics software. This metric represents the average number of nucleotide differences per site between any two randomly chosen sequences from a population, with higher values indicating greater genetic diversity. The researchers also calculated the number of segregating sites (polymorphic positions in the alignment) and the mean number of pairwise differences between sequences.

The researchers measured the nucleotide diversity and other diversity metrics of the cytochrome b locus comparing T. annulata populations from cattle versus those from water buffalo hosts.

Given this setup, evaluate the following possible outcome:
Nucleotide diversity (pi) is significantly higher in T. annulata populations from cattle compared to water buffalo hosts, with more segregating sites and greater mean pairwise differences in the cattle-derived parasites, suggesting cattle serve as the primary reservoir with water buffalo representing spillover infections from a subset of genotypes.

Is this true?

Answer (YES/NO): YES